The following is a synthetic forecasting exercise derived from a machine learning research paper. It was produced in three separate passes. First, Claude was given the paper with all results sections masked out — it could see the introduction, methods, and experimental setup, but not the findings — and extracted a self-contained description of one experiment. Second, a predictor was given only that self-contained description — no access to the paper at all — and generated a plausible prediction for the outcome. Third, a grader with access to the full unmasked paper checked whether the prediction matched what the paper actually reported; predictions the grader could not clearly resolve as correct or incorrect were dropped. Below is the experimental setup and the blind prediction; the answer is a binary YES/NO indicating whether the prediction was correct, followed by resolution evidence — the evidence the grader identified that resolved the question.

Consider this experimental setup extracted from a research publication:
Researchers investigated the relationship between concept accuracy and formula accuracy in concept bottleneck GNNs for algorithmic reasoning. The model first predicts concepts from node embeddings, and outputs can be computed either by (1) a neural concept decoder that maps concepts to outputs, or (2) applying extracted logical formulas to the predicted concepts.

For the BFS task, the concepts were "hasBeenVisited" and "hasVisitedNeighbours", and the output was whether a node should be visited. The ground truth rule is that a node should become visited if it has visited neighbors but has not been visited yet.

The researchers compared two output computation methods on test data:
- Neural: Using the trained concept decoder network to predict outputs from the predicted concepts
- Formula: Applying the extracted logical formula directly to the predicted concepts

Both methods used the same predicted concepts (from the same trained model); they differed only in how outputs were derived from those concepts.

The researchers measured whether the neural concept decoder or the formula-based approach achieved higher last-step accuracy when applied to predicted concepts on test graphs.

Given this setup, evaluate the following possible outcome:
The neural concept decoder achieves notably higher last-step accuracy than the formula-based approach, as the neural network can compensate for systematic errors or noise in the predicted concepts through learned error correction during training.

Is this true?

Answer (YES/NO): NO